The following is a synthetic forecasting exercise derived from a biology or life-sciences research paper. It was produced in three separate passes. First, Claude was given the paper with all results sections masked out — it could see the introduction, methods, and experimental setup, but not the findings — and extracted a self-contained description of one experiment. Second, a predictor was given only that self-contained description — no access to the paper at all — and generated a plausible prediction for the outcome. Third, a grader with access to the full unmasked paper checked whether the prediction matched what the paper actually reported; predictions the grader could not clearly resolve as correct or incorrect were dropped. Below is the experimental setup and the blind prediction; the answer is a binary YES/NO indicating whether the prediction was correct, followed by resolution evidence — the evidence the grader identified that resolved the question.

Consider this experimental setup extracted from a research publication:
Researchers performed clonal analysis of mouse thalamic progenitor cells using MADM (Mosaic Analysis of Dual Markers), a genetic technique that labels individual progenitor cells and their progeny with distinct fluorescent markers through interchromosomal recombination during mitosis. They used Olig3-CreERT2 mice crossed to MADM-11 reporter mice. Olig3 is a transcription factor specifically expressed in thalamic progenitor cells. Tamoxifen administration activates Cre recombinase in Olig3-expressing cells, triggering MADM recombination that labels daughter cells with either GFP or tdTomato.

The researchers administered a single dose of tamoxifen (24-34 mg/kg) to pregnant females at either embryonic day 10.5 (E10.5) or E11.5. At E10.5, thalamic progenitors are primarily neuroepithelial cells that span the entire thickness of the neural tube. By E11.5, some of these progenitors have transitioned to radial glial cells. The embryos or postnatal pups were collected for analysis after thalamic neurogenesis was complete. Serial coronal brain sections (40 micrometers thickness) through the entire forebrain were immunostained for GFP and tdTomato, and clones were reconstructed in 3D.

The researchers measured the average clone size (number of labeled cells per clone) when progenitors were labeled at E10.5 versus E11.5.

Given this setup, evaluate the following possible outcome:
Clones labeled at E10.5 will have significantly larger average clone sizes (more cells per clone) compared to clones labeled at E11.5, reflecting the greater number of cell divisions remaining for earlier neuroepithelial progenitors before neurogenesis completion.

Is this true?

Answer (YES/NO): YES